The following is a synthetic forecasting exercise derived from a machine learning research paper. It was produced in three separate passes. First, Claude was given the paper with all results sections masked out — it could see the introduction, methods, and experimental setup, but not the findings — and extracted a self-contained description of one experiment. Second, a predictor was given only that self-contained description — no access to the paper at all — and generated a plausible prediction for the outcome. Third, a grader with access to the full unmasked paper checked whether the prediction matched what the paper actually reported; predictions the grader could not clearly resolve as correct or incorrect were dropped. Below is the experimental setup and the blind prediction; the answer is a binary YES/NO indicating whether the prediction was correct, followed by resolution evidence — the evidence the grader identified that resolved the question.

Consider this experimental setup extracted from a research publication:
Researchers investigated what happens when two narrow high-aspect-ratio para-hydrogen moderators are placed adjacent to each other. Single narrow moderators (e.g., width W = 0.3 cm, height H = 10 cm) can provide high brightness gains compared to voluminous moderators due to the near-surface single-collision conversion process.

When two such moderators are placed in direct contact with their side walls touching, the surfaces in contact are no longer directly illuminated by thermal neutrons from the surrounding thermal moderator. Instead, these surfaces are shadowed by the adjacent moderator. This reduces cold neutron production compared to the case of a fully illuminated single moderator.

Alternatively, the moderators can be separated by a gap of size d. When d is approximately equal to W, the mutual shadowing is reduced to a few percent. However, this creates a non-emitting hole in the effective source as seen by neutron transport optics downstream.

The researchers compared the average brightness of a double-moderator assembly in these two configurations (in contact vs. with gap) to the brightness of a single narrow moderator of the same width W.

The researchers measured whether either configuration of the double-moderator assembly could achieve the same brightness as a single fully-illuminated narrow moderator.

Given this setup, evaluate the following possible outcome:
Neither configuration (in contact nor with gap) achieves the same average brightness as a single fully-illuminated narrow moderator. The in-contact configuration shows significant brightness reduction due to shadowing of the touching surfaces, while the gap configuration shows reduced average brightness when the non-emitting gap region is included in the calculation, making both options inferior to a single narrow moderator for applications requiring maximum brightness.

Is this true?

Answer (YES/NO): YES